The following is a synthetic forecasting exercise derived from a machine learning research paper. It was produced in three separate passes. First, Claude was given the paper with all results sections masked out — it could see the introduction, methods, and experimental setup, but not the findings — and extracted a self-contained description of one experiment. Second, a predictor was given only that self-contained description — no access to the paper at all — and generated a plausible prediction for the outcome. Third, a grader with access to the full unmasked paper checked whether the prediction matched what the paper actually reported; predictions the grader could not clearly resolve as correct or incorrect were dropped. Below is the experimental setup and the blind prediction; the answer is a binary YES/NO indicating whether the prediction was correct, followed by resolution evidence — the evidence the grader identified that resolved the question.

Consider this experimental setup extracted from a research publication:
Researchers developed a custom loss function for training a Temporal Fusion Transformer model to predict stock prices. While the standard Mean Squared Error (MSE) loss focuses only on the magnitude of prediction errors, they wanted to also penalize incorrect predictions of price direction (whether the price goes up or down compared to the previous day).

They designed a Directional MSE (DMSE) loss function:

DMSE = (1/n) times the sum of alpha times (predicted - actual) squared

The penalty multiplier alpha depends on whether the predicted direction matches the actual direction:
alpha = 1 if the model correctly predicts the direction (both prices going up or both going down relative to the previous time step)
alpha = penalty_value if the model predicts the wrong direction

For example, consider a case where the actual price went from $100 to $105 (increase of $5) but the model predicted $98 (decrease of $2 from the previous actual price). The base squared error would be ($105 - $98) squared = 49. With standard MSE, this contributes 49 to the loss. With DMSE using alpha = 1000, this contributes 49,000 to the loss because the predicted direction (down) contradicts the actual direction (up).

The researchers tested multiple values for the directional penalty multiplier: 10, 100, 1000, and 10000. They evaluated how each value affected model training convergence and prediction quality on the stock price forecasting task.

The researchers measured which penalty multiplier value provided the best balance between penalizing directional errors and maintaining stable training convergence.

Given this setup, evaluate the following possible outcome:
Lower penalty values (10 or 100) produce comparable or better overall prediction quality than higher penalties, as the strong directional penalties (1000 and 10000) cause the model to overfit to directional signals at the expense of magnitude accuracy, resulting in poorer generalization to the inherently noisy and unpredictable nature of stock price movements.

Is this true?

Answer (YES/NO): NO